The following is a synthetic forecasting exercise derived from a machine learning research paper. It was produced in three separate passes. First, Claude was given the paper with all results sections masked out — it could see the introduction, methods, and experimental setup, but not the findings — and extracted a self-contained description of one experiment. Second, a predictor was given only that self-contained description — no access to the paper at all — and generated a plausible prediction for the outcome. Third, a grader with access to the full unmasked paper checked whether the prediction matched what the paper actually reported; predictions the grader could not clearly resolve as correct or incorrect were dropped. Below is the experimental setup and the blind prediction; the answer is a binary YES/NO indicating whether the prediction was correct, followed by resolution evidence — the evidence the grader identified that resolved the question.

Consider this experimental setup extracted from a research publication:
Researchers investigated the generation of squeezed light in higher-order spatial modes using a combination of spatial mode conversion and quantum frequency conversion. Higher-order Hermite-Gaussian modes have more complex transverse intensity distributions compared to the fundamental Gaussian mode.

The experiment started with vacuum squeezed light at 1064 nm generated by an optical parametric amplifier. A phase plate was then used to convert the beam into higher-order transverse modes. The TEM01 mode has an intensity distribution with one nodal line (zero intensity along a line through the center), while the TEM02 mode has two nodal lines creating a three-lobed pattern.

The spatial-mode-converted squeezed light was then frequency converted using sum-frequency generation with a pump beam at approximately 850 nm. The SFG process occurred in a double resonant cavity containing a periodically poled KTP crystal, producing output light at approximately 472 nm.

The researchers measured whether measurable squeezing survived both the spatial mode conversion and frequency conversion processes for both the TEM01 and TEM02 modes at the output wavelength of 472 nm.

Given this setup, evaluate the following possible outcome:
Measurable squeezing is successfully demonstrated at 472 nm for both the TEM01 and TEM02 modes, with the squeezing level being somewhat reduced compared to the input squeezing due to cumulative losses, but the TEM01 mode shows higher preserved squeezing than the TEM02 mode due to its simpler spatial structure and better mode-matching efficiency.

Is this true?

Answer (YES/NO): YES